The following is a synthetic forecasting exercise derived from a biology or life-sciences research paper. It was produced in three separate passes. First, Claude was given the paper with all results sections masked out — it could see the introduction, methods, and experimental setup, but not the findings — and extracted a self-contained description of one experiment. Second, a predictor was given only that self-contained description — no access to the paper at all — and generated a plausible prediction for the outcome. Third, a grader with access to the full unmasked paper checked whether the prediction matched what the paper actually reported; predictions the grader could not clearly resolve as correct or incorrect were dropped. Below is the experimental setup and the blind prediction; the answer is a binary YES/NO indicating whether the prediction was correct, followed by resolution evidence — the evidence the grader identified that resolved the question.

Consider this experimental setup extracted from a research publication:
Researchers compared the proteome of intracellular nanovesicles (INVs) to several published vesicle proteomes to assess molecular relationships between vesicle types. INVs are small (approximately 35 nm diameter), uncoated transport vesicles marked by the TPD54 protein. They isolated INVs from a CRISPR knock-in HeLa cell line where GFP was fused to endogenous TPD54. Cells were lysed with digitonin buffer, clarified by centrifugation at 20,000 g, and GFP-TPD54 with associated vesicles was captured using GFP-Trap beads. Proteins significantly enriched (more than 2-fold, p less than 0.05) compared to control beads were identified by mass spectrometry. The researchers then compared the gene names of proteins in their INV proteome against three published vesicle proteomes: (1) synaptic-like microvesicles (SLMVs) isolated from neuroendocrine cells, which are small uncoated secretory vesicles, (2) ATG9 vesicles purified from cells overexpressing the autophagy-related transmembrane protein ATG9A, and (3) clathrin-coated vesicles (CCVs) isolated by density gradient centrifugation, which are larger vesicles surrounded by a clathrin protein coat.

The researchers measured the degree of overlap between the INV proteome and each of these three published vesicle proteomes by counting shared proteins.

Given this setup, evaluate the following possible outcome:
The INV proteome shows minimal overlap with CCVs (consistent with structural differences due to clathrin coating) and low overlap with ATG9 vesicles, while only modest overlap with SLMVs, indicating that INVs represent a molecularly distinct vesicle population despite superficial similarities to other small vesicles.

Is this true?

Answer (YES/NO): NO